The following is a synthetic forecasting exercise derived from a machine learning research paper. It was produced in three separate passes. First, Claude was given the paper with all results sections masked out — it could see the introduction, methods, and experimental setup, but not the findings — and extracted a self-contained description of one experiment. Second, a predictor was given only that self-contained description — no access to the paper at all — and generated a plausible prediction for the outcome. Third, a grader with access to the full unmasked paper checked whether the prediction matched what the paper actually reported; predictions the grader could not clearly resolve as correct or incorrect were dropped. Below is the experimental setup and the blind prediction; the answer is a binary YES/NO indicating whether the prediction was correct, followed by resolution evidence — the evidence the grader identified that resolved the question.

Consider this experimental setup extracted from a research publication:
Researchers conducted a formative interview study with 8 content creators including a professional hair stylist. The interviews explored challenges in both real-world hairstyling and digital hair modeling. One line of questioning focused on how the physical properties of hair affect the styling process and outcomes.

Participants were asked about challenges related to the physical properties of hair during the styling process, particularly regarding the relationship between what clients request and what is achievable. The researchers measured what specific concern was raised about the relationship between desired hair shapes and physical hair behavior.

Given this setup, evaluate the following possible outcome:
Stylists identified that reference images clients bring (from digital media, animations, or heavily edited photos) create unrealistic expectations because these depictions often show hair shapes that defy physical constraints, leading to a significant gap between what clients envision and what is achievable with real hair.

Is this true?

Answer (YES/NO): NO